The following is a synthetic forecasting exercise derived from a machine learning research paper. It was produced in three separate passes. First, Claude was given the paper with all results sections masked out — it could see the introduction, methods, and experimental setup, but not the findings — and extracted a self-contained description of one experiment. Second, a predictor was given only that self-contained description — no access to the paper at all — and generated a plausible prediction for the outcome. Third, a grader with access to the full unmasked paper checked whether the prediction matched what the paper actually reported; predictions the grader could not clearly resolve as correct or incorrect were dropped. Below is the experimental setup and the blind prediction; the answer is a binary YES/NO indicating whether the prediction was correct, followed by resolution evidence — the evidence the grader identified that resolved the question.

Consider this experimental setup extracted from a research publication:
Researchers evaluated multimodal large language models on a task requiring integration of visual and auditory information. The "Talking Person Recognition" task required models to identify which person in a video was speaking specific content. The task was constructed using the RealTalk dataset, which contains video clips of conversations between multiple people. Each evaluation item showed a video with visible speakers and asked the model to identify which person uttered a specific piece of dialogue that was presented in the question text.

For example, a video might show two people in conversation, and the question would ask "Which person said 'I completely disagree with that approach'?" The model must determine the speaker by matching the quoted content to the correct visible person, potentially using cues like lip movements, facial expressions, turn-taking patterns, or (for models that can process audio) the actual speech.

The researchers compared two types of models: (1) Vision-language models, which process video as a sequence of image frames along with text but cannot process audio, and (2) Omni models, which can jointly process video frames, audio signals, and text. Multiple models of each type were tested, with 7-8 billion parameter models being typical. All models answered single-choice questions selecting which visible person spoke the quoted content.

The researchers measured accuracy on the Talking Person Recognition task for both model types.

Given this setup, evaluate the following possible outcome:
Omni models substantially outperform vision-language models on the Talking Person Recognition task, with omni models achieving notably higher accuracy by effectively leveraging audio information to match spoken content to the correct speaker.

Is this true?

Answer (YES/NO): NO